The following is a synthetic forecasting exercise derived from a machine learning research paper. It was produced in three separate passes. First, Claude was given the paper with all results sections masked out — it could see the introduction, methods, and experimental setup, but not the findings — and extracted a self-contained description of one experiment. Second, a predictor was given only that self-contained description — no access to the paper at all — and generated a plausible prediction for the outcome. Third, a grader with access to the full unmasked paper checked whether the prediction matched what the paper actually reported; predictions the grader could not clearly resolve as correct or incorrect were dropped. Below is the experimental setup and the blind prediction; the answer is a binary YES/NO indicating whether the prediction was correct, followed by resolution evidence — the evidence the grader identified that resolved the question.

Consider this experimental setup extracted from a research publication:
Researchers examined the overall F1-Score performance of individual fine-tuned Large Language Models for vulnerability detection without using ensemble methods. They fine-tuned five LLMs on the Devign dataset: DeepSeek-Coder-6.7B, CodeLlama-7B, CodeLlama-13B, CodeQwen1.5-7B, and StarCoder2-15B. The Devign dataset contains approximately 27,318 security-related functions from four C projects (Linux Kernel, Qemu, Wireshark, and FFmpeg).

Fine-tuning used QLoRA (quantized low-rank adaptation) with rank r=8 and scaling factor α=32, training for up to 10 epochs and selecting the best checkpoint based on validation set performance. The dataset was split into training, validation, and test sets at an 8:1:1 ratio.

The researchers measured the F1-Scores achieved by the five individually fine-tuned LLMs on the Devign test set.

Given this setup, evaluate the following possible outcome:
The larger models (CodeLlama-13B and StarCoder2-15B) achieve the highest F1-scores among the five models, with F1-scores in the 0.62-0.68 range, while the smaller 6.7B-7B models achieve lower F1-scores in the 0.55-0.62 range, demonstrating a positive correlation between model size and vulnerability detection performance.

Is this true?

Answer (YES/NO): NO